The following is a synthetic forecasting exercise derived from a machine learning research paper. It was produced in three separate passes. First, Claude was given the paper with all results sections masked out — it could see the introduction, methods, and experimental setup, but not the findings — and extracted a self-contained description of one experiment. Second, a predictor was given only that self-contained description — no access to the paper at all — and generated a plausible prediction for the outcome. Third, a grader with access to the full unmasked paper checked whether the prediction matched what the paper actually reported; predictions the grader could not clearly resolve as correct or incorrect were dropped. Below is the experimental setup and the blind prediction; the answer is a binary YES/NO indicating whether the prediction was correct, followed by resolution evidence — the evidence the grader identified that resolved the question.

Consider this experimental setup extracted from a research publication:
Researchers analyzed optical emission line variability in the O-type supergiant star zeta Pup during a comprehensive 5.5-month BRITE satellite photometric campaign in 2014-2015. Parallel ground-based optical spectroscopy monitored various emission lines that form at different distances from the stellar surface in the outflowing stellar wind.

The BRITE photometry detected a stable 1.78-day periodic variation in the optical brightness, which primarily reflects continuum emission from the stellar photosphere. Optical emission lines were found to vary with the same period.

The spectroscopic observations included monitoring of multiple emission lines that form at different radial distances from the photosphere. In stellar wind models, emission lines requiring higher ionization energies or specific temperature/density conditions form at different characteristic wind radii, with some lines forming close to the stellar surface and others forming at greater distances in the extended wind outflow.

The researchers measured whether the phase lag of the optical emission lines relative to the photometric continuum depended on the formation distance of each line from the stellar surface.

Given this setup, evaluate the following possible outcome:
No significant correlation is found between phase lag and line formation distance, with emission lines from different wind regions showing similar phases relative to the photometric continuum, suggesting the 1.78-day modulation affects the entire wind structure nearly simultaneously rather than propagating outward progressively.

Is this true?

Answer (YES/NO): NO